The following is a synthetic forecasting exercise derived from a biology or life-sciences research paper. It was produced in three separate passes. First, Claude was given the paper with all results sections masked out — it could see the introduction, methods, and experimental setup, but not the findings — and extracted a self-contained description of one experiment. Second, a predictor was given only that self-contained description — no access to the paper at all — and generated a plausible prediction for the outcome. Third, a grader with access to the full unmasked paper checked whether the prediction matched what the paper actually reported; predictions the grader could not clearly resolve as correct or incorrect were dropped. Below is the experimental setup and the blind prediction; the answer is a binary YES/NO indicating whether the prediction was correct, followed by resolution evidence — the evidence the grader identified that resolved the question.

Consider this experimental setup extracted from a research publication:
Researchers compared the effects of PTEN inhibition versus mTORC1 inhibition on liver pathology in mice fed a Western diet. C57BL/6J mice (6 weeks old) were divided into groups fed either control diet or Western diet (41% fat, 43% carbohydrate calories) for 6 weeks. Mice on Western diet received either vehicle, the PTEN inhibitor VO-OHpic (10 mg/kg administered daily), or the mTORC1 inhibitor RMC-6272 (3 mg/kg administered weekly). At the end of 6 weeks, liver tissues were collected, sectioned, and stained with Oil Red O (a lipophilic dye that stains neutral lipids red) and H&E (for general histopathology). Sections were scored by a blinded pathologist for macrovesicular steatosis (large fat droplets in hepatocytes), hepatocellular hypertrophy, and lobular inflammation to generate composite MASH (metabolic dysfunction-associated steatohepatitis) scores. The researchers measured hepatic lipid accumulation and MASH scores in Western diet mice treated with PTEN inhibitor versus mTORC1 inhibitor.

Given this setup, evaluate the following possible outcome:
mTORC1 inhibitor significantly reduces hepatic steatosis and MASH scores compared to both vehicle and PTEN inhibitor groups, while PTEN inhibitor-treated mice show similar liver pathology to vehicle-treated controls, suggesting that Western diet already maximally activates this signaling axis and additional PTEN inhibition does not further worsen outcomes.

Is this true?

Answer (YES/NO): NO